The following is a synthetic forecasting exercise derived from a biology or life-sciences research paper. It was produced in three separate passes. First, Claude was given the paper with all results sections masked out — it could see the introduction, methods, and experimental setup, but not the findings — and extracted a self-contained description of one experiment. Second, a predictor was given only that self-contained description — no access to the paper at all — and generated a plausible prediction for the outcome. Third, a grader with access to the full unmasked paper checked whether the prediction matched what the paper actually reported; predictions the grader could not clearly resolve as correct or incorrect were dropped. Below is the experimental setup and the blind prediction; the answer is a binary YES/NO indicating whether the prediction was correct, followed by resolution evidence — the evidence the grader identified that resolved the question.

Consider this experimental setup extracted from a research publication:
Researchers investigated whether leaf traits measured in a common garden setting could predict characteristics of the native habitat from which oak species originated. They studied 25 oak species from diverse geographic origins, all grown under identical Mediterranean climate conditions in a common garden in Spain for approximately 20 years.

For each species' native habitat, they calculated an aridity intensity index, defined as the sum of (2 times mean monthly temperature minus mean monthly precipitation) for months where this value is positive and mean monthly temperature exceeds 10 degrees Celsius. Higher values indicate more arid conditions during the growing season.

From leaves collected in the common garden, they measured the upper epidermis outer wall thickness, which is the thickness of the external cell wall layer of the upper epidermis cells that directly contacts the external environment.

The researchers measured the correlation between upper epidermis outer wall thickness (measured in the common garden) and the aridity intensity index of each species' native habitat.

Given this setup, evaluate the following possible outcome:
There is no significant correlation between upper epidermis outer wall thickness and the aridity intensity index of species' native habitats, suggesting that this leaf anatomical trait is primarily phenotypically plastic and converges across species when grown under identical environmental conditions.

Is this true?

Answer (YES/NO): NO